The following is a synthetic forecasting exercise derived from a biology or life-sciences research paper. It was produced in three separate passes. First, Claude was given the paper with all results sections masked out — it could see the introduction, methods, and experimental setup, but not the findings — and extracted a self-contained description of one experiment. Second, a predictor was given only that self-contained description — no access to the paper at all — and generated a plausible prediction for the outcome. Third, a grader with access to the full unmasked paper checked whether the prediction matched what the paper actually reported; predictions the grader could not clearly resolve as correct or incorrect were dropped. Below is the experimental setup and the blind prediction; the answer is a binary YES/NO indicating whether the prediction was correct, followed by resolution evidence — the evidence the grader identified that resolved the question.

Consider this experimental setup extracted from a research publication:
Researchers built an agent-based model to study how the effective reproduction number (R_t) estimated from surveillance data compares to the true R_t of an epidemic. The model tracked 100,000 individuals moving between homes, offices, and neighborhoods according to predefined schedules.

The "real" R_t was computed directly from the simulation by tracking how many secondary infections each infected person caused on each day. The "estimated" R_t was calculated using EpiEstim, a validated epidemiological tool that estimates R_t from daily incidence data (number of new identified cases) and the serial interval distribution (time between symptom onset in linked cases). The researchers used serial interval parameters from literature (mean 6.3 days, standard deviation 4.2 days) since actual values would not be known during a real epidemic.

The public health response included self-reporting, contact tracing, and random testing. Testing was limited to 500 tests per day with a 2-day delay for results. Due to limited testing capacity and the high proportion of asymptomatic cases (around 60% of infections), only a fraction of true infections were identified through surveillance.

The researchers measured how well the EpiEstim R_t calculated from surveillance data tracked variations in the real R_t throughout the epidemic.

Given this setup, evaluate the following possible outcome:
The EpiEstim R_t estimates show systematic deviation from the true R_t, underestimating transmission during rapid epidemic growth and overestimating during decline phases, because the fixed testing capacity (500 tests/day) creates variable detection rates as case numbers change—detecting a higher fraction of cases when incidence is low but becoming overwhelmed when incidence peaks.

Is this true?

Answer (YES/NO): NO